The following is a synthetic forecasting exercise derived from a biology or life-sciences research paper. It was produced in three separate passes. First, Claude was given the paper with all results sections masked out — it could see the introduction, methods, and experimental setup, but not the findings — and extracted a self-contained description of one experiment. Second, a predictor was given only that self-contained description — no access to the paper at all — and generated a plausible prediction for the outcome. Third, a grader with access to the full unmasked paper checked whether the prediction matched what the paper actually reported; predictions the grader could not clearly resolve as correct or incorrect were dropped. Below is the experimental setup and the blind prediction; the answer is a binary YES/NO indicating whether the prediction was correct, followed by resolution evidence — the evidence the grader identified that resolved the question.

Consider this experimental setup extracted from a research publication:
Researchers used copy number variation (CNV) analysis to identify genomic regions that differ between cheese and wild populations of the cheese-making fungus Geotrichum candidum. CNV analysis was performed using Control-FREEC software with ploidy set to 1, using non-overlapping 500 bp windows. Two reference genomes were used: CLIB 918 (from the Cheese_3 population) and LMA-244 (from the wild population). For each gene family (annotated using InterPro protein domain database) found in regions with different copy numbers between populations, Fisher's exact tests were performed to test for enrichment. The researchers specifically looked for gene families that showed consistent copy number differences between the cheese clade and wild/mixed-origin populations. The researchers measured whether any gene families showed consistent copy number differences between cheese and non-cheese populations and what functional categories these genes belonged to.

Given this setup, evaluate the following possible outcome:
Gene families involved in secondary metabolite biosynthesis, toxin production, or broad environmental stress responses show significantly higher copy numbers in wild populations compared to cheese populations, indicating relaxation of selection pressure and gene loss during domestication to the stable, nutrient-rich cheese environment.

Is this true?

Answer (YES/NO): NO